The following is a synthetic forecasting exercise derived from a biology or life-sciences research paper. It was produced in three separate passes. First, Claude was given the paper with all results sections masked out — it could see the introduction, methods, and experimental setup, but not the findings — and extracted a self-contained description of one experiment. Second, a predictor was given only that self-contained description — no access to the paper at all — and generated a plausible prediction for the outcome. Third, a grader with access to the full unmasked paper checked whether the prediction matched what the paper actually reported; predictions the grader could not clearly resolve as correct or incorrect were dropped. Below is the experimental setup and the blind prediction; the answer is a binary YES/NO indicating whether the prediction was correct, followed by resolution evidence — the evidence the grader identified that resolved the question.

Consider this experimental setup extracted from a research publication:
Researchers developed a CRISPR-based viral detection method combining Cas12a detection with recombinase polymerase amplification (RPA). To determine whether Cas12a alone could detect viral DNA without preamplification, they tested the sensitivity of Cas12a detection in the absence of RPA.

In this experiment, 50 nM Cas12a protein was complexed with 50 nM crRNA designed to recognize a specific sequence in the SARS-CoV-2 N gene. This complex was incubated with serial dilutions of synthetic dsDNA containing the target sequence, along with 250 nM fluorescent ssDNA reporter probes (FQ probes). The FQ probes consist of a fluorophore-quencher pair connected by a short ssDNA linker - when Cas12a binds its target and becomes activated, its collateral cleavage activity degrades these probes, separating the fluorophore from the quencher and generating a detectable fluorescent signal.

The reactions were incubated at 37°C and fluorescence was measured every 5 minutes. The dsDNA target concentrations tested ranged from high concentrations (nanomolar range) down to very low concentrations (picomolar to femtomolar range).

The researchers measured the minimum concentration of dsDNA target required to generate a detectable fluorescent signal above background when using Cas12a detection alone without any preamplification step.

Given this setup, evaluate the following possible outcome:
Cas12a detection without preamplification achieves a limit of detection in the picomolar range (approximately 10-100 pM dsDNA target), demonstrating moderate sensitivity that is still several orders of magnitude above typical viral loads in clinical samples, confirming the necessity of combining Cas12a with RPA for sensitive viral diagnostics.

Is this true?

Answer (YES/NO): YES